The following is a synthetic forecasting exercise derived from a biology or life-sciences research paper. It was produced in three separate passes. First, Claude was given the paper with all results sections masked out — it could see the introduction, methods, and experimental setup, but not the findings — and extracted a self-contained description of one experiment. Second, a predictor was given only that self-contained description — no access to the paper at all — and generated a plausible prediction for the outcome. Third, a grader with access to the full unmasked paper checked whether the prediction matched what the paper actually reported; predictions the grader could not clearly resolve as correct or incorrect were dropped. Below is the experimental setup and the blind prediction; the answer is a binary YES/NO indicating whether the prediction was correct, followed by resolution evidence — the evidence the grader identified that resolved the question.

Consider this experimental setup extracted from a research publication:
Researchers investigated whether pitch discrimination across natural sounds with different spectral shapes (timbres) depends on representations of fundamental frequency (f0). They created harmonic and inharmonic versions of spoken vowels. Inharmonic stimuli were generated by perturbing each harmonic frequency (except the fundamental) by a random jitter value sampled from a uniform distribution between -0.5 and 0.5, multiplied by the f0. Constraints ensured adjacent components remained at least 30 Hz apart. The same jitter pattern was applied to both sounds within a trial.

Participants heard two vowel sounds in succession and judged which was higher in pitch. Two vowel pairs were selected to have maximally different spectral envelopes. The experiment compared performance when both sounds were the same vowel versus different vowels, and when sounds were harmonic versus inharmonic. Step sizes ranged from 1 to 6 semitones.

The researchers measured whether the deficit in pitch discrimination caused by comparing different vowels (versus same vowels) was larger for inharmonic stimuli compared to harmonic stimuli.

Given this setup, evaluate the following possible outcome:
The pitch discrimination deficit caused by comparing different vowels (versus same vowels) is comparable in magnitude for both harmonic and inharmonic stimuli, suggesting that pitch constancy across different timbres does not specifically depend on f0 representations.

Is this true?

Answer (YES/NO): YES